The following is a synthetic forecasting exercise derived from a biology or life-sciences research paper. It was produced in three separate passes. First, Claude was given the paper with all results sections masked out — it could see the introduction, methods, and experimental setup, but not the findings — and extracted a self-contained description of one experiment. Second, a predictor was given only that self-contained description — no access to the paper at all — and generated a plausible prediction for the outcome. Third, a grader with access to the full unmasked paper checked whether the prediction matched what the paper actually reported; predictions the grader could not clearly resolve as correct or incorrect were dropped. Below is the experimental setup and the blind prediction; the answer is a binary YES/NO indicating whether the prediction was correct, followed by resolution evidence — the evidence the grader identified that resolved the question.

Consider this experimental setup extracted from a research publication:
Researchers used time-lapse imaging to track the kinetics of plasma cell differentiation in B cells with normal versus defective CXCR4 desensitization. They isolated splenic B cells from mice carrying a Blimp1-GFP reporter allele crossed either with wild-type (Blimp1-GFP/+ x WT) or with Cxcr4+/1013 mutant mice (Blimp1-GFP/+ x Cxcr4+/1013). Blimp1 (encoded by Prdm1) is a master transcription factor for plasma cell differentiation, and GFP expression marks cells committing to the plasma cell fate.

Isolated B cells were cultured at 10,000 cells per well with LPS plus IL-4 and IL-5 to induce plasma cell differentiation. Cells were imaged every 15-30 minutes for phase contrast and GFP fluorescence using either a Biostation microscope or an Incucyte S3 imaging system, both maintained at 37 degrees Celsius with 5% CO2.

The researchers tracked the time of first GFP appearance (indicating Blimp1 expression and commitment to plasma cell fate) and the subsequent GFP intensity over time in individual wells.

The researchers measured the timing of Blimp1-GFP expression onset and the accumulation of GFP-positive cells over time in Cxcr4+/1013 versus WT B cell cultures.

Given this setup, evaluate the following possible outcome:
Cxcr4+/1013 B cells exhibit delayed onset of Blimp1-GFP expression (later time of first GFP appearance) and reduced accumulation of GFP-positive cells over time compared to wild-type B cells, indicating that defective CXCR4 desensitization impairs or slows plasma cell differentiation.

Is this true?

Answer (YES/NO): NO